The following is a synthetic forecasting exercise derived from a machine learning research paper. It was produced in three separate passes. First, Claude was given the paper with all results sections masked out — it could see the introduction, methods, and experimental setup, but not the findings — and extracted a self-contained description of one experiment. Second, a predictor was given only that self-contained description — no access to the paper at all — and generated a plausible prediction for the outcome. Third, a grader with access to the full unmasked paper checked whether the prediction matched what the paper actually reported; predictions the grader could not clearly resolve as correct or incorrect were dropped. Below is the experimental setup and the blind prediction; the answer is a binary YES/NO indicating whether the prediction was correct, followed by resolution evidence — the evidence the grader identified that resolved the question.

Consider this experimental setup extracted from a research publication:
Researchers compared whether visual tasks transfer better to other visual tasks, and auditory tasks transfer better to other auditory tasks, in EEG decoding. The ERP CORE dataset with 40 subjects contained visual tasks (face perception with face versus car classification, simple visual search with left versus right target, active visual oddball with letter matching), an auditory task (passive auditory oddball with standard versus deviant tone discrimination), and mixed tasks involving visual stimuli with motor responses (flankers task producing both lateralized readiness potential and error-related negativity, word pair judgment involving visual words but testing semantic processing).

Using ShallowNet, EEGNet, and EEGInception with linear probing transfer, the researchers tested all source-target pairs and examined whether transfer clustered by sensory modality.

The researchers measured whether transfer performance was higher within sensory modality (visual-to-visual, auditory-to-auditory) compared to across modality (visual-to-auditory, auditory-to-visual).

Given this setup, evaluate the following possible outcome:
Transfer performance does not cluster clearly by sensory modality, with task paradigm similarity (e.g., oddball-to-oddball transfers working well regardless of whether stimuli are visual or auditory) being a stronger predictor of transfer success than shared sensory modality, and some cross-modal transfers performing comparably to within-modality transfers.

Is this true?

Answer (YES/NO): NO